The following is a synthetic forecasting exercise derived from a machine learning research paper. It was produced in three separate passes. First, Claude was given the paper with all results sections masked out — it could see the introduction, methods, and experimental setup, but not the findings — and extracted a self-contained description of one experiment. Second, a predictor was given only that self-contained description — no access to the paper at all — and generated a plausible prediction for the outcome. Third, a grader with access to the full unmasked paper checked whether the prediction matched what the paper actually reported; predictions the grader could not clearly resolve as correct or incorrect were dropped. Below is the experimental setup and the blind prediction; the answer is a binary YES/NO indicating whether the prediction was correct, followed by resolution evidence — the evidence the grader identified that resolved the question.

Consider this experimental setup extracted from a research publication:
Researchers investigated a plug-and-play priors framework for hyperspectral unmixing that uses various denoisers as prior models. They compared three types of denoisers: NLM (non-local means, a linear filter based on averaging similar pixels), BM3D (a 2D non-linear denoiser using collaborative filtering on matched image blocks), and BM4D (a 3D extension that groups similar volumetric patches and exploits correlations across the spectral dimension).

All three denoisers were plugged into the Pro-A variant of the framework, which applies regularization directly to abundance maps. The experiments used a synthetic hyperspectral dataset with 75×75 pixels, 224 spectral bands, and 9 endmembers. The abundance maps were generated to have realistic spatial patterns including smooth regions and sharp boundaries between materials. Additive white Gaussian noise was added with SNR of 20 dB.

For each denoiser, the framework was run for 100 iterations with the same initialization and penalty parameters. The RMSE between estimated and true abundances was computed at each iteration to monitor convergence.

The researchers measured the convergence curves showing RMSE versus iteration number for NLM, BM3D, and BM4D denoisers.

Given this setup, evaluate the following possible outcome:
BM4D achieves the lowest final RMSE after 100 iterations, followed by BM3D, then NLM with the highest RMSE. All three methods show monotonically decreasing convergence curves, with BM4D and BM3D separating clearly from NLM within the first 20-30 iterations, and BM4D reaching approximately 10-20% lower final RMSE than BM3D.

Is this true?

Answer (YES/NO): NO